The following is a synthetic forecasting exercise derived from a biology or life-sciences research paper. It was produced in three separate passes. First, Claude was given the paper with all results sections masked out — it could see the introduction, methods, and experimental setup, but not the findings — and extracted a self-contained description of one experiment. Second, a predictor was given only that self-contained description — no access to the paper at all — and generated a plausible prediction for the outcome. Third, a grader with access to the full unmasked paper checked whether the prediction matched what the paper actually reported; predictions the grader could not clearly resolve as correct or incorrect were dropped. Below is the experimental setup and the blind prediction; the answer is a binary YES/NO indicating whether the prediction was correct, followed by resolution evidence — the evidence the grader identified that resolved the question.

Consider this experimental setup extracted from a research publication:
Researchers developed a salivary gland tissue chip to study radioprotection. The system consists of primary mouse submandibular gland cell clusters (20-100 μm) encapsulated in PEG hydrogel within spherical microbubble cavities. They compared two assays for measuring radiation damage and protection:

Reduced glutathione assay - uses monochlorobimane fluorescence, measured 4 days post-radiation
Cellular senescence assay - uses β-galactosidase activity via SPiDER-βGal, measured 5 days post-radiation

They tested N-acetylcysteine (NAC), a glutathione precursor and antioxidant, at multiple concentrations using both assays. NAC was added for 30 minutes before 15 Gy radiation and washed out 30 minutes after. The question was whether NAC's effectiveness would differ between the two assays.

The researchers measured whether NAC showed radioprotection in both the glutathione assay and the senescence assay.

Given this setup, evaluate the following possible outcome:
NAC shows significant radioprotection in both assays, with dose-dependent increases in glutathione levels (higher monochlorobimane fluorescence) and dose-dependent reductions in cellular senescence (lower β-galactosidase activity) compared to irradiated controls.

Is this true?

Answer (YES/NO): NO